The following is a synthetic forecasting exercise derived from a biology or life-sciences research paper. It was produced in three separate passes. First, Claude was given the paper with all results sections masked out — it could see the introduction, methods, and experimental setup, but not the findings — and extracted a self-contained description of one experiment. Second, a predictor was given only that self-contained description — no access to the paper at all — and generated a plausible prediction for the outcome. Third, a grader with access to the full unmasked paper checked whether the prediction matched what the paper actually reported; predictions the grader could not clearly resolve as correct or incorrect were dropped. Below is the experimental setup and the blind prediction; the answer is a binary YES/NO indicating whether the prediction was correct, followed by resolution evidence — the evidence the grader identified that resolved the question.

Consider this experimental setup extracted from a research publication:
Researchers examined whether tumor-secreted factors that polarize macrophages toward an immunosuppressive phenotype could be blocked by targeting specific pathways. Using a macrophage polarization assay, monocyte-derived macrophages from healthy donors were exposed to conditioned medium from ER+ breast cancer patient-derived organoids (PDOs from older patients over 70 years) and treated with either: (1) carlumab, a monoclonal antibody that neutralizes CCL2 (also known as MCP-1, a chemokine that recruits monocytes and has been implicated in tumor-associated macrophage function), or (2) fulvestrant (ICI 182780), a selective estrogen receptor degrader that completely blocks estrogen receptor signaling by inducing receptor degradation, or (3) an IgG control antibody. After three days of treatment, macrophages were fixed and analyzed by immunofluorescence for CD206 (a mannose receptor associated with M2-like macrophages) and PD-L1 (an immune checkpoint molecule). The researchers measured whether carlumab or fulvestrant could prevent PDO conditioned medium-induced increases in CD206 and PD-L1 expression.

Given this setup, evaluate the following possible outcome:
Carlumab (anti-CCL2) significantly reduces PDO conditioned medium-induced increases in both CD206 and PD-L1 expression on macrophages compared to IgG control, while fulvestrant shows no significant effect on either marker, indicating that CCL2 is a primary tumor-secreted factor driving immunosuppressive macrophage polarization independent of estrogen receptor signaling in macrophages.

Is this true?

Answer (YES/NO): NO